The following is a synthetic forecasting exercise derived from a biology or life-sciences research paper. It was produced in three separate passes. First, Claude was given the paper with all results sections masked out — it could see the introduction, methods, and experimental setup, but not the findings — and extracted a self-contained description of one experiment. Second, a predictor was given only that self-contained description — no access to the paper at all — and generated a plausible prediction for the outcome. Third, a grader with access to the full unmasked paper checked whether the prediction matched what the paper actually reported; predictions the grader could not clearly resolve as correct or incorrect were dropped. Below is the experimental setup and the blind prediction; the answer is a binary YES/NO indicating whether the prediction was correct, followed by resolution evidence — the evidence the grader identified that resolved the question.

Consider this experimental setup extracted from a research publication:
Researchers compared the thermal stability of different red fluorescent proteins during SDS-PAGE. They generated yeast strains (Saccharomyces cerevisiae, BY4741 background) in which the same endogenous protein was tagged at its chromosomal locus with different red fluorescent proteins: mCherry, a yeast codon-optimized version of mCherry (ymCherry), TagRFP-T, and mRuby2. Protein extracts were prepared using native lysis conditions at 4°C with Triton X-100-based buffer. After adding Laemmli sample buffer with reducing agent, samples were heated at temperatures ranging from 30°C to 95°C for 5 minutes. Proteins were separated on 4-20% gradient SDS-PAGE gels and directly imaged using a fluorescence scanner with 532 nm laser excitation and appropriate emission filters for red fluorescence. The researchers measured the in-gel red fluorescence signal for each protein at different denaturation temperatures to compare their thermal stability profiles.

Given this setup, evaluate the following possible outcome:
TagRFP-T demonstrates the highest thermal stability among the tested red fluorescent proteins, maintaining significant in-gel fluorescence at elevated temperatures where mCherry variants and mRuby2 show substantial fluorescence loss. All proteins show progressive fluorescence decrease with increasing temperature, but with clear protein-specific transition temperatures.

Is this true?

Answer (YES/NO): NO